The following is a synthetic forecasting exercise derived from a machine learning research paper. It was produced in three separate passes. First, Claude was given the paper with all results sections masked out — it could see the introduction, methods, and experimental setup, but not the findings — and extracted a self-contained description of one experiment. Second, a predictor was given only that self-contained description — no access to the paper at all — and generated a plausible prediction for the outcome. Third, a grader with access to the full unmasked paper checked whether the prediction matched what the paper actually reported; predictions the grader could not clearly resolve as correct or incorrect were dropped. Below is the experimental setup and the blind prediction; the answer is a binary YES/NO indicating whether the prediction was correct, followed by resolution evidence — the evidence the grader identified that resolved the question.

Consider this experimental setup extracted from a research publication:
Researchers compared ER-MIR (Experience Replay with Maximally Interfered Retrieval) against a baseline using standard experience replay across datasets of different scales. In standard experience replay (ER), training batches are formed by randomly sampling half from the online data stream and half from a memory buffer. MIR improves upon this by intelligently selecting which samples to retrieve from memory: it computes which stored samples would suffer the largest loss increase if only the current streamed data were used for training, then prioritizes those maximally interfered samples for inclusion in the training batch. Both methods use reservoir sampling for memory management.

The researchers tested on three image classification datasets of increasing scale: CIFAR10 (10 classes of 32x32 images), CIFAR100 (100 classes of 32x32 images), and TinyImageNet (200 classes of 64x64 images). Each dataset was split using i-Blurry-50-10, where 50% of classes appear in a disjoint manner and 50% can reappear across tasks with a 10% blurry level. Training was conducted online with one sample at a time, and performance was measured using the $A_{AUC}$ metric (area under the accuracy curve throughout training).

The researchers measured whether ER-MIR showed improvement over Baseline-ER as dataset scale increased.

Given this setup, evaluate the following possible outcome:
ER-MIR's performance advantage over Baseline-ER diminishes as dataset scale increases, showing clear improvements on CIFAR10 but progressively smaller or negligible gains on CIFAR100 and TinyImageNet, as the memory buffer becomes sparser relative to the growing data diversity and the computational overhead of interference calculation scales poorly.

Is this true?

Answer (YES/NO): NO